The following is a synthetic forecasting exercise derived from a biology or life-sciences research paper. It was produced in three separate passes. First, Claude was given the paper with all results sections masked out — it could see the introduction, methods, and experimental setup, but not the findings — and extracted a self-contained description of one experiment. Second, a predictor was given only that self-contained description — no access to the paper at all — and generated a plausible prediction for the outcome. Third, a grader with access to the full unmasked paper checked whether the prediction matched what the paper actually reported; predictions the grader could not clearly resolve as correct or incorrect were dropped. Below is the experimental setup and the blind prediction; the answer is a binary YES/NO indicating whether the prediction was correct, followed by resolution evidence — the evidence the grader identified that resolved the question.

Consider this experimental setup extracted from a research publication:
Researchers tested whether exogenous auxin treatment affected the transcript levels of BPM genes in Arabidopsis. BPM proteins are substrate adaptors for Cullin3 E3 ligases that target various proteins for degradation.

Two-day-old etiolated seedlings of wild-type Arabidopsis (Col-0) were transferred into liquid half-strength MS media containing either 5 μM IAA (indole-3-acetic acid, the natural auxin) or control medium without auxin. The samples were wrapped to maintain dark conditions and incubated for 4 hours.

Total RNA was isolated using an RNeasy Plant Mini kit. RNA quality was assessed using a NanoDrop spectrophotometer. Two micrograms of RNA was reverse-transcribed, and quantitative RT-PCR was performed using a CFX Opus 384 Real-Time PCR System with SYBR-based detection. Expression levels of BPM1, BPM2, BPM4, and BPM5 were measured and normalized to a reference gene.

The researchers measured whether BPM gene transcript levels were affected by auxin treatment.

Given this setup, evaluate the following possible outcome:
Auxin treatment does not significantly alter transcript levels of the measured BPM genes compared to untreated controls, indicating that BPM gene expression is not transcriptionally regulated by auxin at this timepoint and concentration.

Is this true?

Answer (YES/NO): YES